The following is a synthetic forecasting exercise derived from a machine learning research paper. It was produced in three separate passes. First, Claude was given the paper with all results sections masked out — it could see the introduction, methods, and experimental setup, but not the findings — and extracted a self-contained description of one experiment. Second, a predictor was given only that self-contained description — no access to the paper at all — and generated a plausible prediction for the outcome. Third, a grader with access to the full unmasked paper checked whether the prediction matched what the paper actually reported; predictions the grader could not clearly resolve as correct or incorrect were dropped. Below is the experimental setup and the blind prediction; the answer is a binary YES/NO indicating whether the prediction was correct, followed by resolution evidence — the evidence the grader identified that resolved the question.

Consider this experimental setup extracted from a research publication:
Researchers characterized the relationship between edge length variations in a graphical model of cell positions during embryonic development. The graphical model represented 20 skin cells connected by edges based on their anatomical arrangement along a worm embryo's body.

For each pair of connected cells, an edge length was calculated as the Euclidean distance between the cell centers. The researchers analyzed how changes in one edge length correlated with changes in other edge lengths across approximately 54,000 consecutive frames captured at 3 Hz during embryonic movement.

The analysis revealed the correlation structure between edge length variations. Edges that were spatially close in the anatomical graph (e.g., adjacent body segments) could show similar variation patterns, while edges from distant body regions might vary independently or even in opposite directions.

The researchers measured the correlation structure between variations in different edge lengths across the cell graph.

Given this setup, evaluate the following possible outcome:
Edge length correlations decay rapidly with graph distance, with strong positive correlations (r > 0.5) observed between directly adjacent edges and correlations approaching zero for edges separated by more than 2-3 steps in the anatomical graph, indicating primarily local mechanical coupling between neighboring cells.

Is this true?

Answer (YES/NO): NO